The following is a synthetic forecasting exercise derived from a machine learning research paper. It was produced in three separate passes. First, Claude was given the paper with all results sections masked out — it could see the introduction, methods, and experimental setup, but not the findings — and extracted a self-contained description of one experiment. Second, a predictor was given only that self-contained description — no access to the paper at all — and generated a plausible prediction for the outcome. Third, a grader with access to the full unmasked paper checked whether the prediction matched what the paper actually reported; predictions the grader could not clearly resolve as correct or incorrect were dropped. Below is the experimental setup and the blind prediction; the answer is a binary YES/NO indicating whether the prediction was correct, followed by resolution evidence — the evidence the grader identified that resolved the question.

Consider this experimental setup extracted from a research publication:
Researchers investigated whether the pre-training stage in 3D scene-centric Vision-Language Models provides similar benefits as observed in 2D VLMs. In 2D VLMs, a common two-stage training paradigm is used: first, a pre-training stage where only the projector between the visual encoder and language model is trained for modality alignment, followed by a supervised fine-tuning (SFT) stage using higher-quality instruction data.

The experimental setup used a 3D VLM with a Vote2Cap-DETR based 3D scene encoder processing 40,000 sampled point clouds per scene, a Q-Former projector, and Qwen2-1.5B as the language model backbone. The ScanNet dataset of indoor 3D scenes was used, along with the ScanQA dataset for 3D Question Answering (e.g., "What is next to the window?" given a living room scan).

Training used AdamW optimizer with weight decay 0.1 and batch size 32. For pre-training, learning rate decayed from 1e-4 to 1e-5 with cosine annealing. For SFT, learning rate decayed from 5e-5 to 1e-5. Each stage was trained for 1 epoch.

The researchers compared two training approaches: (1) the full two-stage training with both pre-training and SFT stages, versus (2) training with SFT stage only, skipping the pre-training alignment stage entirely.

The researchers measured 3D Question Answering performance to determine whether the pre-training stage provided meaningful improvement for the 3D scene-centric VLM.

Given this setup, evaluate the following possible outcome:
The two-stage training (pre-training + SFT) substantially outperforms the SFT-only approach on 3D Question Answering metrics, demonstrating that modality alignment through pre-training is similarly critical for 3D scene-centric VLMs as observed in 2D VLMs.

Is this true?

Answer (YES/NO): NO